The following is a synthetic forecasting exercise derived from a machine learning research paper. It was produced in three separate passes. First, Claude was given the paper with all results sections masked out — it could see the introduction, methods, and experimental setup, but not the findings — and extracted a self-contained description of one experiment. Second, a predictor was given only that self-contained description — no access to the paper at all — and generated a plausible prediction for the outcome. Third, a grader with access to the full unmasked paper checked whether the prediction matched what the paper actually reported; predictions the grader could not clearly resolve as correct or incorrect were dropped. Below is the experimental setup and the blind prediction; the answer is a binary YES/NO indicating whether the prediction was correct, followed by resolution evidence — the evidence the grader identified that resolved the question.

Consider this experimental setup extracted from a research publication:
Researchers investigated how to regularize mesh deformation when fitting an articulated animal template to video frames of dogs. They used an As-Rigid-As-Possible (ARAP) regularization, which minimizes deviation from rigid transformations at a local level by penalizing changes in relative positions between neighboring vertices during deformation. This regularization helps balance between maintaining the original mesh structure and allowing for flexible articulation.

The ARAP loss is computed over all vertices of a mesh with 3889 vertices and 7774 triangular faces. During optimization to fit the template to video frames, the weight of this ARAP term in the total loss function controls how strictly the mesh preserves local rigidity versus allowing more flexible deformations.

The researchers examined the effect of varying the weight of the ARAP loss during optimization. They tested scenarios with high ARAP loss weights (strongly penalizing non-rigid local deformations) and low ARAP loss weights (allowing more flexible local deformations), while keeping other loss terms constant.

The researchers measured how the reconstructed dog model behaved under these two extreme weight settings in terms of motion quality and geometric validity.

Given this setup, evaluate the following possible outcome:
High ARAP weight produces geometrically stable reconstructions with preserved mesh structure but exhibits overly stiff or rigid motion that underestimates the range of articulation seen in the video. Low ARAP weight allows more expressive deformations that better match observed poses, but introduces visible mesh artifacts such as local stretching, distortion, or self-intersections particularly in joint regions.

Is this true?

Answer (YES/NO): NO